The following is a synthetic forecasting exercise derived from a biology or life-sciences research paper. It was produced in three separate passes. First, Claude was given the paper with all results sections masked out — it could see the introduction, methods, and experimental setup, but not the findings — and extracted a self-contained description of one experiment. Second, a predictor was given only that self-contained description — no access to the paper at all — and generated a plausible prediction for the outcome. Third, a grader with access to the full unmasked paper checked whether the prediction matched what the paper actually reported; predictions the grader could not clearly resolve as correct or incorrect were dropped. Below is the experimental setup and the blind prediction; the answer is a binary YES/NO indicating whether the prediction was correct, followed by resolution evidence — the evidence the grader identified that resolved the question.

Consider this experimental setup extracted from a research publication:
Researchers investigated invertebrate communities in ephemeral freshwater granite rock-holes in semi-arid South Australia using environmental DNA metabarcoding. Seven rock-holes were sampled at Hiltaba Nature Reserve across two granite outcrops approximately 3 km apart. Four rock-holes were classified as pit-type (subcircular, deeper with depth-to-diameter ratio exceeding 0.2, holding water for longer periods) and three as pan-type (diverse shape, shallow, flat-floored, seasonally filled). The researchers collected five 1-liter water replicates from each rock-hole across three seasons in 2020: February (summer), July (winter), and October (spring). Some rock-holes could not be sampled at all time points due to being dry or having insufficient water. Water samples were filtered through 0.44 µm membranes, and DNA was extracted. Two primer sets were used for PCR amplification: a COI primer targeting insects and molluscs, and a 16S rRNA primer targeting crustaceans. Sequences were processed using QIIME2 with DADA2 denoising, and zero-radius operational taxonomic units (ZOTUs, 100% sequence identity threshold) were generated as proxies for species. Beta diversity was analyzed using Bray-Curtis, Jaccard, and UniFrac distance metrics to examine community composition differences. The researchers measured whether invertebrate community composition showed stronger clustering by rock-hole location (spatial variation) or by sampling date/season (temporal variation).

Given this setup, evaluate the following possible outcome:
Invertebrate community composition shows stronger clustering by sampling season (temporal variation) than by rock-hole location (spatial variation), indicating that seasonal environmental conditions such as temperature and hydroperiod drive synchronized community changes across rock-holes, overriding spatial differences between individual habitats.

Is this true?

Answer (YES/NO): NO